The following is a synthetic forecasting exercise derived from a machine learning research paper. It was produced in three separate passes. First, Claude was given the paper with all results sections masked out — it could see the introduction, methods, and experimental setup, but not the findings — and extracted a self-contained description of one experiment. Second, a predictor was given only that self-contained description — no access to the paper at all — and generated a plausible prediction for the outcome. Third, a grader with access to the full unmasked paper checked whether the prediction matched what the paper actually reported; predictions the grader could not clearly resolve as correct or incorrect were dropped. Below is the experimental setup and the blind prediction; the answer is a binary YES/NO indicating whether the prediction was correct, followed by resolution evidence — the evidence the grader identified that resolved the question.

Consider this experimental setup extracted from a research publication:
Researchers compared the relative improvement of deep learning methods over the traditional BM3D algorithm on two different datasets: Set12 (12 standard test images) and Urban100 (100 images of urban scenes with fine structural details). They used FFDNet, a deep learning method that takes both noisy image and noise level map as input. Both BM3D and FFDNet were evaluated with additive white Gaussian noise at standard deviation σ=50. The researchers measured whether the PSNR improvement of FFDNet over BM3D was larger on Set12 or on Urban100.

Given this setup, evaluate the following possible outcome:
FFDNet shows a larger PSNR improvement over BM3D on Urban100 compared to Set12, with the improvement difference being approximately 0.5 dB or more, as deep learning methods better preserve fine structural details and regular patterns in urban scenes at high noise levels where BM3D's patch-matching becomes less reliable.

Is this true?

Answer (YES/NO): NO